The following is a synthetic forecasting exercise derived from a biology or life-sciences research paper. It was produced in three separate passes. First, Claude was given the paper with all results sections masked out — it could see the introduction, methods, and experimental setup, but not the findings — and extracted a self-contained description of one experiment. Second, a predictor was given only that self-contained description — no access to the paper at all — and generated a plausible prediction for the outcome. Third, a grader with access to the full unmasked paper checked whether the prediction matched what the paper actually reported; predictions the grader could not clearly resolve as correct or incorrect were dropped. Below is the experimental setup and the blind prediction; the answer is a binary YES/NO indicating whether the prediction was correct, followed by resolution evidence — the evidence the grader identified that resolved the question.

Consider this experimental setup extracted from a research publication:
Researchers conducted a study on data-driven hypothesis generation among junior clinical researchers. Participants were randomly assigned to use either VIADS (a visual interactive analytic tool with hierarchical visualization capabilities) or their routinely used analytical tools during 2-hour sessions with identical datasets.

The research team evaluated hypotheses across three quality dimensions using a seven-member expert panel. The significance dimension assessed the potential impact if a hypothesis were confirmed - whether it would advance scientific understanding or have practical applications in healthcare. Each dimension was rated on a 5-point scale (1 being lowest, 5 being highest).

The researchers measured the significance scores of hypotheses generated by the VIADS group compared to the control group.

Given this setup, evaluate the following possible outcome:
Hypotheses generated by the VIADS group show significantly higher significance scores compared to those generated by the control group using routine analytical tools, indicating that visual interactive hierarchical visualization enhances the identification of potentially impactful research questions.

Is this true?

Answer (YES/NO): NO